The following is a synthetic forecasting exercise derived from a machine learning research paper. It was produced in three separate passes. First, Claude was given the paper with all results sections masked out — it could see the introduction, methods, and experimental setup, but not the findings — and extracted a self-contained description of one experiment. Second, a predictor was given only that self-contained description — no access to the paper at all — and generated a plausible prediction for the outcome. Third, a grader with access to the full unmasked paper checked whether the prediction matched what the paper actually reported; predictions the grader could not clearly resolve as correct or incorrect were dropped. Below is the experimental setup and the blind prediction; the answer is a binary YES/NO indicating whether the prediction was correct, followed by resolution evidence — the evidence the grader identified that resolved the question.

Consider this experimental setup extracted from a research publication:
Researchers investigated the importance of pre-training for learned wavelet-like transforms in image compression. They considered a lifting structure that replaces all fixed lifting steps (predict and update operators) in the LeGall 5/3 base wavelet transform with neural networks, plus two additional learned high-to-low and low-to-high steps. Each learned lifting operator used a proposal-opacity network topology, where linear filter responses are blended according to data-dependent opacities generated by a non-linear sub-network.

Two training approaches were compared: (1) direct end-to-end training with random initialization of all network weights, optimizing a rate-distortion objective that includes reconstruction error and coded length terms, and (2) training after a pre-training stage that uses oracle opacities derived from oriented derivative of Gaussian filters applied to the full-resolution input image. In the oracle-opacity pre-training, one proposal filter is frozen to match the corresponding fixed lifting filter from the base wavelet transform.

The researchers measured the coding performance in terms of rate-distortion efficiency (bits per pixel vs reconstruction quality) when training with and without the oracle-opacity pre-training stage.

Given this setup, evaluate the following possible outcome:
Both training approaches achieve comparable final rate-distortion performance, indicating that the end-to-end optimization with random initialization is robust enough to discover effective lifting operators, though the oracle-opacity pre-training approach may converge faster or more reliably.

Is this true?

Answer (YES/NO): NO